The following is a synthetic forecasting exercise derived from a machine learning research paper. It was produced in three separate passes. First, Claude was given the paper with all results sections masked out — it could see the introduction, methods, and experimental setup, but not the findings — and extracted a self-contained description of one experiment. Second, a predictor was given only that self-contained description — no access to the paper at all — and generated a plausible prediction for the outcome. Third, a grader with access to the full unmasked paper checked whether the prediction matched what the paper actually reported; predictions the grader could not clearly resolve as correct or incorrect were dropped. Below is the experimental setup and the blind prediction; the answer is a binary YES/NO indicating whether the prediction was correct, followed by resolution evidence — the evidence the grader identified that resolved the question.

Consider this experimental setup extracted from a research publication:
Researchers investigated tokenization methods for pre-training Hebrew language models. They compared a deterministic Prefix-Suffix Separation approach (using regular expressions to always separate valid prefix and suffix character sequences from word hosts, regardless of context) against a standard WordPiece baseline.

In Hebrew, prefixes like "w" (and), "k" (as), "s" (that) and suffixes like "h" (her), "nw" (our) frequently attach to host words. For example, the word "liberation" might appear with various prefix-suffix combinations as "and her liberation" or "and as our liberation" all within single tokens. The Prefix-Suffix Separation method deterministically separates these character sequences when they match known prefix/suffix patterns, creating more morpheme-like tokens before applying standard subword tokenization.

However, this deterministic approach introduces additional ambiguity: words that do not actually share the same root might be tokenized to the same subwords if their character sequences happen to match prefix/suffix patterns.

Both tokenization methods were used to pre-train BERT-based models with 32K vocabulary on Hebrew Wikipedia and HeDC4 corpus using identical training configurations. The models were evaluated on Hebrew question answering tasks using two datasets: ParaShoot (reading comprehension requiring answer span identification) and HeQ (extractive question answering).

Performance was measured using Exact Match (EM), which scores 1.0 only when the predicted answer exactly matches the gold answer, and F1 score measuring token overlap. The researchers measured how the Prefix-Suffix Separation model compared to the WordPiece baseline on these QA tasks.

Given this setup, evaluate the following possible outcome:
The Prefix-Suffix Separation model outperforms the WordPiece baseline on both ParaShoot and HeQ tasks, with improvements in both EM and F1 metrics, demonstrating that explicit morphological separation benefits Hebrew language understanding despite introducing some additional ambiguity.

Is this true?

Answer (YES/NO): NO